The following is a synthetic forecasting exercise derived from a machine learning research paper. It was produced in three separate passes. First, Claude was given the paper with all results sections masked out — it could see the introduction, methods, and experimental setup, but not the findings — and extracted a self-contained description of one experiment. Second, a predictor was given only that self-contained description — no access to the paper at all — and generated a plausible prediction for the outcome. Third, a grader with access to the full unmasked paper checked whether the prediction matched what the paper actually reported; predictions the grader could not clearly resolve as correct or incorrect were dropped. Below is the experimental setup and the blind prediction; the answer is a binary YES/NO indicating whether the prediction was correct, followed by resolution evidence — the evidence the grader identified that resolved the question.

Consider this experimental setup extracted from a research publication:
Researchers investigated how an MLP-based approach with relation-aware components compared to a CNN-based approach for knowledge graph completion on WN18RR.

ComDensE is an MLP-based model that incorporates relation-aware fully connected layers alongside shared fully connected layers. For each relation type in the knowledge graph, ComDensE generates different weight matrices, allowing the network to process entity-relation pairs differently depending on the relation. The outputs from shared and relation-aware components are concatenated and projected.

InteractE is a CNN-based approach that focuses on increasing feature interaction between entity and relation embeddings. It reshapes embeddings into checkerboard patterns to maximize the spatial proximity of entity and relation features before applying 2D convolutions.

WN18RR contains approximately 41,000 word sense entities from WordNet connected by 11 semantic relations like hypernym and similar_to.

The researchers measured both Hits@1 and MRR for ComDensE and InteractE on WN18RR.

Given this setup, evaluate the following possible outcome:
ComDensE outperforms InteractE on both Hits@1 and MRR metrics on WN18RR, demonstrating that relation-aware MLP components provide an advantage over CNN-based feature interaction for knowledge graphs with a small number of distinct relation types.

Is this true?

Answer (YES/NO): YES